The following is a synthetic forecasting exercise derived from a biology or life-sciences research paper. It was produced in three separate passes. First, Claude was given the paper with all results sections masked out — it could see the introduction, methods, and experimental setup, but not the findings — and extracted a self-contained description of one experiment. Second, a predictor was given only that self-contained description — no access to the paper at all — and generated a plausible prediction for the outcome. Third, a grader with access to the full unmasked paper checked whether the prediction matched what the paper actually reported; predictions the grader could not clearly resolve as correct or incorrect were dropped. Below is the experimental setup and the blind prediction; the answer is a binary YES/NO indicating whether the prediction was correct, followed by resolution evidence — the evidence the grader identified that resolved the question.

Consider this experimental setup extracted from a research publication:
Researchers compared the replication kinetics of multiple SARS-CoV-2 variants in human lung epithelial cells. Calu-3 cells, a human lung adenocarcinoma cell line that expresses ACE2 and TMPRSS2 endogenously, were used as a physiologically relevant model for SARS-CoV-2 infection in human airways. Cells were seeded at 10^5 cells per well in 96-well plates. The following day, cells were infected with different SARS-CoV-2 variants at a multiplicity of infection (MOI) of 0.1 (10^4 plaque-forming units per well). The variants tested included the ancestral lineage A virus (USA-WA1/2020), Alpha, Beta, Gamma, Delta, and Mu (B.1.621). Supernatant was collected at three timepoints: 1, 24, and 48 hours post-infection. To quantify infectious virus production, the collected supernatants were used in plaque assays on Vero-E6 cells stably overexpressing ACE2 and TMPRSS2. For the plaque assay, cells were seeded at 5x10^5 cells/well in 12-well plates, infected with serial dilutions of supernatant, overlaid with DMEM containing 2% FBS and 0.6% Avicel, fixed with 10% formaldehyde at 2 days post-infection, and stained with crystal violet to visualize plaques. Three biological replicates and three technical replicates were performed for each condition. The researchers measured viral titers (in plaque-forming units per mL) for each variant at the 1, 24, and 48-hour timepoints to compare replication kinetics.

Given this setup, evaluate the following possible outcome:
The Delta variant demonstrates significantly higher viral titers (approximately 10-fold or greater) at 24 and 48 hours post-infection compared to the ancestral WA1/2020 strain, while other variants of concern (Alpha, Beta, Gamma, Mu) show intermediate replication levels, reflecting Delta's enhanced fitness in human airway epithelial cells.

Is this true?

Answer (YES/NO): NO